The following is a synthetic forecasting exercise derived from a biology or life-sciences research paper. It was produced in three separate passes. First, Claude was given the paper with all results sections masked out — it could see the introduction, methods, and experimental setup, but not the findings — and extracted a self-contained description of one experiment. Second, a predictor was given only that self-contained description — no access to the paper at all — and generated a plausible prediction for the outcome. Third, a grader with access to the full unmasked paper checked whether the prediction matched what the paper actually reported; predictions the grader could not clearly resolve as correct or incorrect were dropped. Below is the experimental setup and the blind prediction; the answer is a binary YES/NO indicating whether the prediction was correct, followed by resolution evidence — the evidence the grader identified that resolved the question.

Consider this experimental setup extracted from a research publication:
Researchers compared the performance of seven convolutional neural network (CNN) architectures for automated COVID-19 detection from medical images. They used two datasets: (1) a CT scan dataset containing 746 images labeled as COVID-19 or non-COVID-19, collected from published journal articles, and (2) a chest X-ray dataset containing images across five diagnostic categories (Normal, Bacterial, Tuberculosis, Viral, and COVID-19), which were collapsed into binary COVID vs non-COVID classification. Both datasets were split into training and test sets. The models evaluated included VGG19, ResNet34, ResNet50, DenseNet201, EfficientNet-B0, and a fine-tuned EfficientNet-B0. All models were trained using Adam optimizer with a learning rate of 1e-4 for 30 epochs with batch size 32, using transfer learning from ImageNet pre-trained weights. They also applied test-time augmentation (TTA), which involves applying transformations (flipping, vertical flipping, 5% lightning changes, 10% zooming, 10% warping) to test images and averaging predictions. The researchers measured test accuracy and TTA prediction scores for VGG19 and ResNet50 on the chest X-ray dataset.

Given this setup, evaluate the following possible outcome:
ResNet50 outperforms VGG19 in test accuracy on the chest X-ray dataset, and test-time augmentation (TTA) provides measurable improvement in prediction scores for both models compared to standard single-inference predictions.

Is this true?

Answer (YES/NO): NO